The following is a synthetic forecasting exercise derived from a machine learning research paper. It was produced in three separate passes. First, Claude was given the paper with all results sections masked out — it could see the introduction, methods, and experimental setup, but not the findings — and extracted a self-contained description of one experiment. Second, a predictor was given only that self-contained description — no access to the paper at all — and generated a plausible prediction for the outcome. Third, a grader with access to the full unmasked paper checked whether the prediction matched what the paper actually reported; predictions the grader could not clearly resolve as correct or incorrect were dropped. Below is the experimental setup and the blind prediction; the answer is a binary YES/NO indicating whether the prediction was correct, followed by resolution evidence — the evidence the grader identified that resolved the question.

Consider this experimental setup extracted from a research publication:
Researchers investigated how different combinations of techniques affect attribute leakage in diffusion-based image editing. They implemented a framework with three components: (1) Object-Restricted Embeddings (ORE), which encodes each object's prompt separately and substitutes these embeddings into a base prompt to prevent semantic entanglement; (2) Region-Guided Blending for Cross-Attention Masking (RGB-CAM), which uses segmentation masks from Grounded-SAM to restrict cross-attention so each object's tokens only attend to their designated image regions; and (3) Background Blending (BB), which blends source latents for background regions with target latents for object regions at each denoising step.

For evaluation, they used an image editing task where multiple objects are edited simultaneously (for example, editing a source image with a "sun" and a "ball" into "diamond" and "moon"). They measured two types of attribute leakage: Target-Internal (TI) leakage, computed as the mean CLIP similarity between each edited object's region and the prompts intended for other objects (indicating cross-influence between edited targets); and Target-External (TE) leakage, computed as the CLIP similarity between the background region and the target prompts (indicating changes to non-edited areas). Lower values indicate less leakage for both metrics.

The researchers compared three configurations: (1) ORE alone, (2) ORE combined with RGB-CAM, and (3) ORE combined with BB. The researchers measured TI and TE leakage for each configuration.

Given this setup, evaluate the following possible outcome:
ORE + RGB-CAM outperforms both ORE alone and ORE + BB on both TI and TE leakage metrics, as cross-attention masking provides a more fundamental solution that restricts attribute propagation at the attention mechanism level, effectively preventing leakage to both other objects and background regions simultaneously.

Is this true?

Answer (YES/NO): NO